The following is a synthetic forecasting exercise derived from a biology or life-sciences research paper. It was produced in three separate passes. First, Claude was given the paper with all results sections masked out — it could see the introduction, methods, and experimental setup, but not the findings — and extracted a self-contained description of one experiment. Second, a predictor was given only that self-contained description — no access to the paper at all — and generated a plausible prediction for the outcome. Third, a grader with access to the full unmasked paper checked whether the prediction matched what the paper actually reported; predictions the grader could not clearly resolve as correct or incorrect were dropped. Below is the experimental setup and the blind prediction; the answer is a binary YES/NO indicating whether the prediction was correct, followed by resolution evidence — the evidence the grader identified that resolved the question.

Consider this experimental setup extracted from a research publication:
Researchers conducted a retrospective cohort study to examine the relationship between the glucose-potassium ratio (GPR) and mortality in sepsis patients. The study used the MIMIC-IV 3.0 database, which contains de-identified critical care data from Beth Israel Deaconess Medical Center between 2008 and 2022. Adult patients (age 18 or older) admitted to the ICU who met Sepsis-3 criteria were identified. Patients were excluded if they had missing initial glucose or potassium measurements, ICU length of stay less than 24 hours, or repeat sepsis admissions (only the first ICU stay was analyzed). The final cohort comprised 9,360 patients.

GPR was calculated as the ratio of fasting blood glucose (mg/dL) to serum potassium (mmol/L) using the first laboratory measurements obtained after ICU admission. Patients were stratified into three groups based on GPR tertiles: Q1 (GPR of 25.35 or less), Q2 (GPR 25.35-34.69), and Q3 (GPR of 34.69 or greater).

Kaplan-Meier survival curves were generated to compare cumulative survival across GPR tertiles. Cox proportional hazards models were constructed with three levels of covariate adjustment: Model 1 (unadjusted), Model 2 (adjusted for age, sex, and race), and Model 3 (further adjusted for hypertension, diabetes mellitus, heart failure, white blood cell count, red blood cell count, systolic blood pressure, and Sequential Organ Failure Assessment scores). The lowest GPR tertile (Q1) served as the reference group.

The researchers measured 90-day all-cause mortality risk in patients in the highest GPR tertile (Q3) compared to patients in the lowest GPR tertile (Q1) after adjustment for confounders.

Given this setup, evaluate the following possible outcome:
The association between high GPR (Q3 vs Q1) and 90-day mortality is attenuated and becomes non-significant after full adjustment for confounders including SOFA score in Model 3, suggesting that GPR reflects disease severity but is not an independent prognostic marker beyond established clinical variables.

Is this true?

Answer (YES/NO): NO